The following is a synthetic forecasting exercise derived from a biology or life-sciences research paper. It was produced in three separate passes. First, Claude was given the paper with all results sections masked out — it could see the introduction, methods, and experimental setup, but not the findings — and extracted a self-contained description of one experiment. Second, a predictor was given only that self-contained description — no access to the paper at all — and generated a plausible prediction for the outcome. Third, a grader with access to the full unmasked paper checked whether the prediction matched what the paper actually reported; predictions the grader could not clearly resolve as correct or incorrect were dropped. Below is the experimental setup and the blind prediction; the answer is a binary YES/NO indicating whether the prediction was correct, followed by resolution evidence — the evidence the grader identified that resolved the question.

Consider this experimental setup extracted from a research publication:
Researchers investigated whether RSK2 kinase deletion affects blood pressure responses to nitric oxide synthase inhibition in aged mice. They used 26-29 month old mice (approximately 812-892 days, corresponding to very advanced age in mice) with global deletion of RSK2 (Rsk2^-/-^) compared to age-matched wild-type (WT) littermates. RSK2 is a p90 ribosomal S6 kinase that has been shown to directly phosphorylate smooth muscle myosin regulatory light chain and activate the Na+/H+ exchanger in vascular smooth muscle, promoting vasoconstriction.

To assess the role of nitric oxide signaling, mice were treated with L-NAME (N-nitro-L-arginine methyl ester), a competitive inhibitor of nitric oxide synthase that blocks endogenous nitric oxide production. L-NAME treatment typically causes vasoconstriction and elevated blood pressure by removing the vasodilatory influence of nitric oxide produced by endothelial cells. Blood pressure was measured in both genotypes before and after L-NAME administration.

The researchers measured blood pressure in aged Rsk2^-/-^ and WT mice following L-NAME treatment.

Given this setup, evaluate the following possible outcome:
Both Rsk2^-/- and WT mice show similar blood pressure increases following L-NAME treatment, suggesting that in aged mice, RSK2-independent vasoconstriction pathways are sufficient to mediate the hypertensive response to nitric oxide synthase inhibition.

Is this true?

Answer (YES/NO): NO